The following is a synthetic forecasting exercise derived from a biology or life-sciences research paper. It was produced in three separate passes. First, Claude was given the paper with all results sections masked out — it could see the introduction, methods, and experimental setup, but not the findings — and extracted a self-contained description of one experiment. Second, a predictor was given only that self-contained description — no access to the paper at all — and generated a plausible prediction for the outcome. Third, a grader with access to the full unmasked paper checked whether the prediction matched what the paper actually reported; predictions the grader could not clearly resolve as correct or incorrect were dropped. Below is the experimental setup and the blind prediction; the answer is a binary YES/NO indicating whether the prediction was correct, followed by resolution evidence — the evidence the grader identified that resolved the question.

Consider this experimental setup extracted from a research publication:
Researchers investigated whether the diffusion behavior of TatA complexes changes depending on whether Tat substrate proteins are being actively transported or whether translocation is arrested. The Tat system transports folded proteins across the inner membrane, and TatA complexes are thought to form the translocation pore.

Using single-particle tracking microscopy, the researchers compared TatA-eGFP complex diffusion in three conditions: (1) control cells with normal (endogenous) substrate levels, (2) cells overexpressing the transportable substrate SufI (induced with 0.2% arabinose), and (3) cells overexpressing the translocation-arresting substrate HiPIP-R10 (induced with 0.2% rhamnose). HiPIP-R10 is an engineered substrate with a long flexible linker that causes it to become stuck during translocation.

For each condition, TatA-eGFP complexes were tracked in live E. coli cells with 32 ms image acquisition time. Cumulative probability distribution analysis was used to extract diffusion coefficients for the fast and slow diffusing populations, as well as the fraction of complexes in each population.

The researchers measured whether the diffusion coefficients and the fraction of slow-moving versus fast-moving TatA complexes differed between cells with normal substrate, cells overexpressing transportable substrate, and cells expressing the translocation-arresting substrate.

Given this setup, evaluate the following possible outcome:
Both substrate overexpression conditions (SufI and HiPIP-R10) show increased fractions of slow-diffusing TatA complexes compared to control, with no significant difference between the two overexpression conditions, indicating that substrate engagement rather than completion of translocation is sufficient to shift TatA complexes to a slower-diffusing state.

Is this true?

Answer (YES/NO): NO